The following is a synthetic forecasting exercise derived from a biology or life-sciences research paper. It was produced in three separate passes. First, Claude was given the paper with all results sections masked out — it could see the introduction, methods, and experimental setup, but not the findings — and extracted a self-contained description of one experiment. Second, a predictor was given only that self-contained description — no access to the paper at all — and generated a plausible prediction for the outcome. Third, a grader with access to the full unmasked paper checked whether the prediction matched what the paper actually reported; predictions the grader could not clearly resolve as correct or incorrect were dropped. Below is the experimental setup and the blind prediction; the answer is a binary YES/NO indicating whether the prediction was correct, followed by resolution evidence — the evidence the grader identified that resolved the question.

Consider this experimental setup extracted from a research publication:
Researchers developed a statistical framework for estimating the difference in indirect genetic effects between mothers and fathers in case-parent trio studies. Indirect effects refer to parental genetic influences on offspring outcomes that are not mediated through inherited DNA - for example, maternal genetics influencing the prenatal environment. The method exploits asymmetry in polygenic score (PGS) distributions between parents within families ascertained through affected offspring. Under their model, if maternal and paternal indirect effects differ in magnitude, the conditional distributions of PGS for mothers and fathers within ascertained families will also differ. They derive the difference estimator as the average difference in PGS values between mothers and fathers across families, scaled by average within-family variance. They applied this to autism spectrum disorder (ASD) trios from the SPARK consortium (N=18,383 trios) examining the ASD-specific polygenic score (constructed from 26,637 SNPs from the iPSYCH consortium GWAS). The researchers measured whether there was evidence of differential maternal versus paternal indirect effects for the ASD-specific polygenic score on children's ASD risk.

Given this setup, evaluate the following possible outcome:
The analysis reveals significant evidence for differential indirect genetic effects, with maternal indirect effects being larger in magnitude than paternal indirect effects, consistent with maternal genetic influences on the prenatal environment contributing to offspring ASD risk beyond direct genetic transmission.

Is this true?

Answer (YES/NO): NO